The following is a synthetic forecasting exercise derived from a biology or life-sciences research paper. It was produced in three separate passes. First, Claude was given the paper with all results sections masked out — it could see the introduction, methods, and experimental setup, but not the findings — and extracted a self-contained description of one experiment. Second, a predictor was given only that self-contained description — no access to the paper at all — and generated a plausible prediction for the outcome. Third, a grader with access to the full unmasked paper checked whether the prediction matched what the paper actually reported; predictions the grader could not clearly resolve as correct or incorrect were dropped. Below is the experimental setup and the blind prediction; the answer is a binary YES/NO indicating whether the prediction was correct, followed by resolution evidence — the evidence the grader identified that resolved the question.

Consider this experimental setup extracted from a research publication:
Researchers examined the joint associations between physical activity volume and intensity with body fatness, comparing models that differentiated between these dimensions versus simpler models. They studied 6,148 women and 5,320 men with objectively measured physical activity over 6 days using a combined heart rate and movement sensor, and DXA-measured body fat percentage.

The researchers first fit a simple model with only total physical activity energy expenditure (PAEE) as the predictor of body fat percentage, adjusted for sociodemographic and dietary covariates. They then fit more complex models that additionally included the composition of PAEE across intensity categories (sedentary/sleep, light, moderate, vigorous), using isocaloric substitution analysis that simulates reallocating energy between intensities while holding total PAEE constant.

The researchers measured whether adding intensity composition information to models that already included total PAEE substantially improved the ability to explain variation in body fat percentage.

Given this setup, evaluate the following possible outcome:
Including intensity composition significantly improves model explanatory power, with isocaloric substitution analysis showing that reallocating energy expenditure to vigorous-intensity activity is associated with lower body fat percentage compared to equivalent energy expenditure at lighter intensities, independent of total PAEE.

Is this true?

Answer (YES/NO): NO